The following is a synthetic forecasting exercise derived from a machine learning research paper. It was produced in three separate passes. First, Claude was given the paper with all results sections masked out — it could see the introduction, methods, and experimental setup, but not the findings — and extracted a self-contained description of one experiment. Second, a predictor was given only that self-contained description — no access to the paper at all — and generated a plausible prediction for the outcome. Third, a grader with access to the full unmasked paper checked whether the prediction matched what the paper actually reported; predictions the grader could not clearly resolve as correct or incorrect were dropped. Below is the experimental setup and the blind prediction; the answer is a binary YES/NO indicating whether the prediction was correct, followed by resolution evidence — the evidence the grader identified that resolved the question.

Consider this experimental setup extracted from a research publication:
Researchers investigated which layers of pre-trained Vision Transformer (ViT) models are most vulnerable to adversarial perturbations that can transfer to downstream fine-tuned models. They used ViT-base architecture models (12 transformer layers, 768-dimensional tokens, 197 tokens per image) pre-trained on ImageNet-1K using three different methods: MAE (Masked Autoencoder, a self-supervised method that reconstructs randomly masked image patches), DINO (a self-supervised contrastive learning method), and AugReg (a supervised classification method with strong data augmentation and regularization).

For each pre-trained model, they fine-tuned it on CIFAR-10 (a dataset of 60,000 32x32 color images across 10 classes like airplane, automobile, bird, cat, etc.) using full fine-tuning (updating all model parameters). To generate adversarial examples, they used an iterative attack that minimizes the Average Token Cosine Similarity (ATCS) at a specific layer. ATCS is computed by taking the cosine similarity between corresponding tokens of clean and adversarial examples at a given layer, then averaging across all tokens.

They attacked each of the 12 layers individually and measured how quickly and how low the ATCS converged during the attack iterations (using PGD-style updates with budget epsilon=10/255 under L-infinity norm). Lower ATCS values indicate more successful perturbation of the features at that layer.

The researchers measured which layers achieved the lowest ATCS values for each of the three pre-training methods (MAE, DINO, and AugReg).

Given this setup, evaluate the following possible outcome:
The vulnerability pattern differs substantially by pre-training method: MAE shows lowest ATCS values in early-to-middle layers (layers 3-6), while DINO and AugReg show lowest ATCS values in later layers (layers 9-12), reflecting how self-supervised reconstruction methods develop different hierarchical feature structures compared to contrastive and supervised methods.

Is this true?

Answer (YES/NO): NO